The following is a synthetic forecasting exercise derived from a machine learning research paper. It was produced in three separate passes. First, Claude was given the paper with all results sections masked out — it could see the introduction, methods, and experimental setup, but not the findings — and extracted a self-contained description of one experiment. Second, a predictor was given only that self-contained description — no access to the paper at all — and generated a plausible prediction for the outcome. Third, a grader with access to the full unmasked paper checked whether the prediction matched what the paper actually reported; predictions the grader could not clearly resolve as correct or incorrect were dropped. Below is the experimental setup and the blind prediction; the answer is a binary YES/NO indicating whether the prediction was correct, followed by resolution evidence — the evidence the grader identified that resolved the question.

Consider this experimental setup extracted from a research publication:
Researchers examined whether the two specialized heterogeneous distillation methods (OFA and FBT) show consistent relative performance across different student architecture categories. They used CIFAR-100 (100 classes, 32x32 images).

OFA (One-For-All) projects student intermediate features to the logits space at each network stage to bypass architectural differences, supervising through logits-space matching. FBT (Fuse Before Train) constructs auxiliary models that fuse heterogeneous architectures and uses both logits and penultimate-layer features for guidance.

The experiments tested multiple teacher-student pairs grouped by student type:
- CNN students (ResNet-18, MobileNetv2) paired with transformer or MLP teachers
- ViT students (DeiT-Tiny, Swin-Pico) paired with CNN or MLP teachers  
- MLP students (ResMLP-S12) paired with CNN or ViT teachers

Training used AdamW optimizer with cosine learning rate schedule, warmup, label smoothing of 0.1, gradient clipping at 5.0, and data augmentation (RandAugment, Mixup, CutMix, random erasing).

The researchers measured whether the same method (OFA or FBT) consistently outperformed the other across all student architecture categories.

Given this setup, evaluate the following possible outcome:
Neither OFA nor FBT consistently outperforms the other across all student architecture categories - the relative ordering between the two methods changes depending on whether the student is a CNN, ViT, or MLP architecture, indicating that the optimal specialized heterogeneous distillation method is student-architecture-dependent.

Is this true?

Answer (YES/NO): NO